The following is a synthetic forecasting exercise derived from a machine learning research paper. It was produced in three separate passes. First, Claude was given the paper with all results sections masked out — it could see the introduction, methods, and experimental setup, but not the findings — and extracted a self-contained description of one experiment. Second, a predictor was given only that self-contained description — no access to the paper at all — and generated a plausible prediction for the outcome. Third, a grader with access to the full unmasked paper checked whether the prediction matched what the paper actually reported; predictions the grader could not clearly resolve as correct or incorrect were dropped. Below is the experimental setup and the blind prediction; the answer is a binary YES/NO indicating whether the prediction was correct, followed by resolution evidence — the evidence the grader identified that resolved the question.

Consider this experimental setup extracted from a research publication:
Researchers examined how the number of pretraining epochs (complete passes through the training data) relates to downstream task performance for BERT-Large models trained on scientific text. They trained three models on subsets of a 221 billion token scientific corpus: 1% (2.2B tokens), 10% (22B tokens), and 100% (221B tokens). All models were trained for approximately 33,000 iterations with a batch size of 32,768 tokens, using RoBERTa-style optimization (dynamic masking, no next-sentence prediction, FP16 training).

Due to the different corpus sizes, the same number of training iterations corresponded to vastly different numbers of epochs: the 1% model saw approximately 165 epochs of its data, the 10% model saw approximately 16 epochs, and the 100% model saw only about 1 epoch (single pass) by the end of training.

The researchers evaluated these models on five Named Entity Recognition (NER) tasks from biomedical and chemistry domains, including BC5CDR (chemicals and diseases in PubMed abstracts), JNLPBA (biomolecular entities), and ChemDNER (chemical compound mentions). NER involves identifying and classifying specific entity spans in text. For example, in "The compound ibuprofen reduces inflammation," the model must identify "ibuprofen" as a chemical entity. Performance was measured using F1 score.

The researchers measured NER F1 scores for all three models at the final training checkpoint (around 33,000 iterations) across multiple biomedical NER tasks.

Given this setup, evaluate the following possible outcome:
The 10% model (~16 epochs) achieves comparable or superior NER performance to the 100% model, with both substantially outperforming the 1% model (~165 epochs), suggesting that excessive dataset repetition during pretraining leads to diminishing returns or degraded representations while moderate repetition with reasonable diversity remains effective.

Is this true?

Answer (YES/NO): NO